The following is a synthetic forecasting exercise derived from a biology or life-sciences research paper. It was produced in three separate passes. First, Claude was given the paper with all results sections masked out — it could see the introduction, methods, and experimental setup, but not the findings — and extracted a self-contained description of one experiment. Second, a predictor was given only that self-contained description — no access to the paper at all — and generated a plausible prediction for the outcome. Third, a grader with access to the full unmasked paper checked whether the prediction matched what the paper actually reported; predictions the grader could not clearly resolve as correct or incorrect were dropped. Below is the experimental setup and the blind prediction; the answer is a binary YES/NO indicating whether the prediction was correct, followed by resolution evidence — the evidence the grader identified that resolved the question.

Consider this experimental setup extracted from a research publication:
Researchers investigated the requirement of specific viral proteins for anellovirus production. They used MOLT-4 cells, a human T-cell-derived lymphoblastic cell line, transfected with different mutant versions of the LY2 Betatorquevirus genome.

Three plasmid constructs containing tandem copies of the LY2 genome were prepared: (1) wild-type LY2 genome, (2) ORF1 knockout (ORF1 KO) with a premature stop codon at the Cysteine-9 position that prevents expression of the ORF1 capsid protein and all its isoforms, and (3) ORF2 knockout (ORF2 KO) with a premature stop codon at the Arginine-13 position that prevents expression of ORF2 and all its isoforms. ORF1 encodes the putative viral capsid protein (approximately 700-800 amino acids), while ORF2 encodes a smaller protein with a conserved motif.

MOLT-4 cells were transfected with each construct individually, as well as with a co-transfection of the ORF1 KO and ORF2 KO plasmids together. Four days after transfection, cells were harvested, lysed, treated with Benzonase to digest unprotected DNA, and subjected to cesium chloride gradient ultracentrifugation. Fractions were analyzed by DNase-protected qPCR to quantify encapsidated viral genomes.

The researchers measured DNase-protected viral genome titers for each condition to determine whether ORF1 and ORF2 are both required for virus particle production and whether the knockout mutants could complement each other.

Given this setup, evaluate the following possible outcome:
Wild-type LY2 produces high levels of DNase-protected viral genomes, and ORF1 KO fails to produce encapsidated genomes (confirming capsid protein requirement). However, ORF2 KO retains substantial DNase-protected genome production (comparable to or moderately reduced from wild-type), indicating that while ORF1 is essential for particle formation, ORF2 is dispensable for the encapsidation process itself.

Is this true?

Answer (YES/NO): NO